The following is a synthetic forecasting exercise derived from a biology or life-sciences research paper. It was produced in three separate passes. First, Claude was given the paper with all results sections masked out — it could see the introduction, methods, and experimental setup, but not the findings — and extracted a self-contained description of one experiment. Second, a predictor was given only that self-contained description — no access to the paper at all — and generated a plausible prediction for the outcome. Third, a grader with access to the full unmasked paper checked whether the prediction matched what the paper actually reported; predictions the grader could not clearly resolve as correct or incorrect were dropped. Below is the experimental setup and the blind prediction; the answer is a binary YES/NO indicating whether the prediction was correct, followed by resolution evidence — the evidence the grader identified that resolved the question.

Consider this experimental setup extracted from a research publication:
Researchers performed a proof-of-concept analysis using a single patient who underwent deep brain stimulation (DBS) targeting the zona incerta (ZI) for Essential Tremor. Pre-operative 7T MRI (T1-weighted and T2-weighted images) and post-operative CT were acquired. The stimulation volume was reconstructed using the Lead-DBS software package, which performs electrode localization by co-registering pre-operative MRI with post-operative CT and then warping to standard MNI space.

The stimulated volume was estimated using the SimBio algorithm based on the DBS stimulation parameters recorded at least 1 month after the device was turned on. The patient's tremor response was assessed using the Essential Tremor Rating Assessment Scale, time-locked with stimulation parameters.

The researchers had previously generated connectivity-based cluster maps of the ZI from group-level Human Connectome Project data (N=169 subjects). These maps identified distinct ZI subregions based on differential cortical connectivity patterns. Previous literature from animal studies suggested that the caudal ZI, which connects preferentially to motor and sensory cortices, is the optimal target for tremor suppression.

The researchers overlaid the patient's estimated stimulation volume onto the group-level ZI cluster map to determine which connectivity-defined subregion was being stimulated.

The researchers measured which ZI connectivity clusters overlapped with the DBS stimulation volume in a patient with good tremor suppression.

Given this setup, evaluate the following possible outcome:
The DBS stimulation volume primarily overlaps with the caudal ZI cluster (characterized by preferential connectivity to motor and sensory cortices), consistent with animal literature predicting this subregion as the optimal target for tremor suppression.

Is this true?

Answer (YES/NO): NO